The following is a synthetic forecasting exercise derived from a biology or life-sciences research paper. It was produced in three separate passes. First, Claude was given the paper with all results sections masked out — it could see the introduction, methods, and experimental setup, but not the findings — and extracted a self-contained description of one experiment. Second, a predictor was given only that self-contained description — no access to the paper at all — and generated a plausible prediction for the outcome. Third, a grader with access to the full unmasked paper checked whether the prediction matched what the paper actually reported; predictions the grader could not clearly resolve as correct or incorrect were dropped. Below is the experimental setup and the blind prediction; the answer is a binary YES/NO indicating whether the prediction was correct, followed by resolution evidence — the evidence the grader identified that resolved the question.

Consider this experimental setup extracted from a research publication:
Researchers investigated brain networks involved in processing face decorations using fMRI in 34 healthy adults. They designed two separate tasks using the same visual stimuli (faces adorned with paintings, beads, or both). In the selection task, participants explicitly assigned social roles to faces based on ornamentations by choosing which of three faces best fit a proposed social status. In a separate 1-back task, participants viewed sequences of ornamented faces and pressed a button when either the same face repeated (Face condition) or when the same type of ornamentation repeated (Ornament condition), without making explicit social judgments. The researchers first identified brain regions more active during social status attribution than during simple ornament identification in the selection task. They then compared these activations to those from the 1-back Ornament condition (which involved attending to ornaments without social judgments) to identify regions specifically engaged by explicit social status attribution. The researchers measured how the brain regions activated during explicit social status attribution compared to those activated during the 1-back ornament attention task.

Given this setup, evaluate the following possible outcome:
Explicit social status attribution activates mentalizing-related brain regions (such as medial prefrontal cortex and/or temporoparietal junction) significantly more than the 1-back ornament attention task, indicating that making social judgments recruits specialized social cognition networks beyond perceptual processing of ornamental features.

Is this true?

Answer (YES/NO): NO